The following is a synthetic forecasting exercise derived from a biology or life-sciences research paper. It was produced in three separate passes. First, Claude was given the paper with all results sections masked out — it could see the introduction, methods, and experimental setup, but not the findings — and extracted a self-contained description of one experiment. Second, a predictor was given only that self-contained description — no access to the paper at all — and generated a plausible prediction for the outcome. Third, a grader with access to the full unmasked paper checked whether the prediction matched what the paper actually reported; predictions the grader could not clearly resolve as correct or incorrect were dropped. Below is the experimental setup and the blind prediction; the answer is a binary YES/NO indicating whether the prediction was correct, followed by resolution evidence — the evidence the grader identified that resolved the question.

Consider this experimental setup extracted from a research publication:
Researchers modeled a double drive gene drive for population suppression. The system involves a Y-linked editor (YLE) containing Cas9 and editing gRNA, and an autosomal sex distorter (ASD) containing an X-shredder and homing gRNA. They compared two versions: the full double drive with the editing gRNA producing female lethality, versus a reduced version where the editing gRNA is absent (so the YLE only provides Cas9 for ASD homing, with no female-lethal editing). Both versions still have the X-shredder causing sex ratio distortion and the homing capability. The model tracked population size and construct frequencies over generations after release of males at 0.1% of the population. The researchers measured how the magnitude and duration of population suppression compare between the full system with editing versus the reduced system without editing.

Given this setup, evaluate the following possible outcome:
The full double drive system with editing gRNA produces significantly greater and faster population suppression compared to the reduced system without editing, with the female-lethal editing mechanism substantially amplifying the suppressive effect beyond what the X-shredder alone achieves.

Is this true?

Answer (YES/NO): YES